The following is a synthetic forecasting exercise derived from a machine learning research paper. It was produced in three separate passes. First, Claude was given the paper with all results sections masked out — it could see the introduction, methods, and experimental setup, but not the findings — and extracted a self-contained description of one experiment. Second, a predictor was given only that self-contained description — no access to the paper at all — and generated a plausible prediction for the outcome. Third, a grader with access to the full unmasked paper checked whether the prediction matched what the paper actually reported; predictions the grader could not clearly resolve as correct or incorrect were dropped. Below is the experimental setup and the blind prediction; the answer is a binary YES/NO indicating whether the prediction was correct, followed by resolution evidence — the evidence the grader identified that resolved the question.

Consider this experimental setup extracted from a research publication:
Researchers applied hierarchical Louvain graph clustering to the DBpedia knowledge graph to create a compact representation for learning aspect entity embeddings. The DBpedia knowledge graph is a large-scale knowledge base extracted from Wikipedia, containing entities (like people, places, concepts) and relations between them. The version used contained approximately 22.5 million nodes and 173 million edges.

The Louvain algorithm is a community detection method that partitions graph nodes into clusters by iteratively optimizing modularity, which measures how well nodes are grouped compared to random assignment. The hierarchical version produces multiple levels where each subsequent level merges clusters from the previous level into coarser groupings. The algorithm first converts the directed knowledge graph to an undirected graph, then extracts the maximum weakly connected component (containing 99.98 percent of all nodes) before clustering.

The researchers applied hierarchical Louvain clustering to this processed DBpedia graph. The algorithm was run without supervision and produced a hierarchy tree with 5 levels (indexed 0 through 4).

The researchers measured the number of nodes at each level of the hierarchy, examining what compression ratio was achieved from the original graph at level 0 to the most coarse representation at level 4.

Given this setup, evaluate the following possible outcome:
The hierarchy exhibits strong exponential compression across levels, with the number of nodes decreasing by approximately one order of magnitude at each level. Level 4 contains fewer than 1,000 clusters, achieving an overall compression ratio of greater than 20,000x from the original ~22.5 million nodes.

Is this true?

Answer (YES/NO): NO